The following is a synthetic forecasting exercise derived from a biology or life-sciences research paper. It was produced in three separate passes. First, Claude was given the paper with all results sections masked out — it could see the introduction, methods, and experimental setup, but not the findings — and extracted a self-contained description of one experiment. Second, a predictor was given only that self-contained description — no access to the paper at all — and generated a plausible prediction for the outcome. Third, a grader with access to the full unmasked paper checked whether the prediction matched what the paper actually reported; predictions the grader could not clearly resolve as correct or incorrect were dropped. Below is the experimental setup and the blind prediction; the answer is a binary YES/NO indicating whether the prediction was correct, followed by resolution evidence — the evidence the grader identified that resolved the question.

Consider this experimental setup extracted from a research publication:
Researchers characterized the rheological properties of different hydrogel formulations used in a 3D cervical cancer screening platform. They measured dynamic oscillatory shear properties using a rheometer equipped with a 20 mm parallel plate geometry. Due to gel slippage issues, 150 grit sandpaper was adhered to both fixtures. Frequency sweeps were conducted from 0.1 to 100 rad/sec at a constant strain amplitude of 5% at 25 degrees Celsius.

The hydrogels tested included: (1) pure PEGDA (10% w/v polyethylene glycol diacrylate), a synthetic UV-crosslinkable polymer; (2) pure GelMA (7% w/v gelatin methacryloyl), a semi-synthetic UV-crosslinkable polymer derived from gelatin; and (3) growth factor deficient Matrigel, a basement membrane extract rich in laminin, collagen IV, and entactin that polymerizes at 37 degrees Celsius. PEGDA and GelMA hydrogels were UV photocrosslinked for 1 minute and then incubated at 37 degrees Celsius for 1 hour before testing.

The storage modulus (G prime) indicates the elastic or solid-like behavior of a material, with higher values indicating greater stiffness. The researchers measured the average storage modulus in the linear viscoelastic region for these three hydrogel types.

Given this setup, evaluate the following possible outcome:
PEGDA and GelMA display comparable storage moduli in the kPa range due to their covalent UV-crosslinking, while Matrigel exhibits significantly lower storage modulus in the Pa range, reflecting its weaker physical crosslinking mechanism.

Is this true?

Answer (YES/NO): NO